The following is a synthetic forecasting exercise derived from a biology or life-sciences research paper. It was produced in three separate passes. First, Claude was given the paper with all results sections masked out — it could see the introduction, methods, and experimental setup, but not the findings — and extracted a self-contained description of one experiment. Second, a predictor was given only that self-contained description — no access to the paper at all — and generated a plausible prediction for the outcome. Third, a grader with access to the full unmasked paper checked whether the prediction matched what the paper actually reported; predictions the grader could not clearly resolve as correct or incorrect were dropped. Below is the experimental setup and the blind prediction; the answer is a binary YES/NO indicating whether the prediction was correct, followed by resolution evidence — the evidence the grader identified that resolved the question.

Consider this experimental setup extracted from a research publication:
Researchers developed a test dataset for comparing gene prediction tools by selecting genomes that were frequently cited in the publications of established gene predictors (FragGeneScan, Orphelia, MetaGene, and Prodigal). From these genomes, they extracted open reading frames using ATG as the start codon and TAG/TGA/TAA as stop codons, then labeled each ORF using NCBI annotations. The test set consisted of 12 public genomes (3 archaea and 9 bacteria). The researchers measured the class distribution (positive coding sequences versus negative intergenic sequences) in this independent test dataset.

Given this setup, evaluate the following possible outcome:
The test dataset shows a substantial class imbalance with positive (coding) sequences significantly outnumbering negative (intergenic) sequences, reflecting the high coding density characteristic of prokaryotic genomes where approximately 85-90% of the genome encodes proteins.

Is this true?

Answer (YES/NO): NO